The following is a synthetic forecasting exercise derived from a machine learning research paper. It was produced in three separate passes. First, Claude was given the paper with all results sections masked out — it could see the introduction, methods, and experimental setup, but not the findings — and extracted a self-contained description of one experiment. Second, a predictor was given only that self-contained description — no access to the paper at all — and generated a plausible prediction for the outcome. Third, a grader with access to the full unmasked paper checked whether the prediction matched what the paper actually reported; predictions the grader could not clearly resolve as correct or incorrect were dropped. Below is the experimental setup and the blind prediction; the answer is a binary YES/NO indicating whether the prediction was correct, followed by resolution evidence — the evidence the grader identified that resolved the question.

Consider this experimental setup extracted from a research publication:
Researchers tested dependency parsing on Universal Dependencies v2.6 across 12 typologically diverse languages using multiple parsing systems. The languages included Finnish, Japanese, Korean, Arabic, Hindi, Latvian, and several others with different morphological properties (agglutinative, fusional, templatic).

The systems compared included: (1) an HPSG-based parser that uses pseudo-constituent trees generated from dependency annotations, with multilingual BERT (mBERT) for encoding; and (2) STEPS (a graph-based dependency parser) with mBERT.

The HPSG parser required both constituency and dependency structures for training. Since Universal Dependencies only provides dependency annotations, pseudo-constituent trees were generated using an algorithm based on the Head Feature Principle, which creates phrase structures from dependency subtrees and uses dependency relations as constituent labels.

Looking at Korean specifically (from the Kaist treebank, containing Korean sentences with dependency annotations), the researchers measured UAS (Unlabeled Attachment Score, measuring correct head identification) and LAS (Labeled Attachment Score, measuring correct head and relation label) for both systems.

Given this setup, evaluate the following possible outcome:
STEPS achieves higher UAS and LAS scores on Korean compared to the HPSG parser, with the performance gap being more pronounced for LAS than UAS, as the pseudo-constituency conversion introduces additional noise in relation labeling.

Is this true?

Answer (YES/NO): NO